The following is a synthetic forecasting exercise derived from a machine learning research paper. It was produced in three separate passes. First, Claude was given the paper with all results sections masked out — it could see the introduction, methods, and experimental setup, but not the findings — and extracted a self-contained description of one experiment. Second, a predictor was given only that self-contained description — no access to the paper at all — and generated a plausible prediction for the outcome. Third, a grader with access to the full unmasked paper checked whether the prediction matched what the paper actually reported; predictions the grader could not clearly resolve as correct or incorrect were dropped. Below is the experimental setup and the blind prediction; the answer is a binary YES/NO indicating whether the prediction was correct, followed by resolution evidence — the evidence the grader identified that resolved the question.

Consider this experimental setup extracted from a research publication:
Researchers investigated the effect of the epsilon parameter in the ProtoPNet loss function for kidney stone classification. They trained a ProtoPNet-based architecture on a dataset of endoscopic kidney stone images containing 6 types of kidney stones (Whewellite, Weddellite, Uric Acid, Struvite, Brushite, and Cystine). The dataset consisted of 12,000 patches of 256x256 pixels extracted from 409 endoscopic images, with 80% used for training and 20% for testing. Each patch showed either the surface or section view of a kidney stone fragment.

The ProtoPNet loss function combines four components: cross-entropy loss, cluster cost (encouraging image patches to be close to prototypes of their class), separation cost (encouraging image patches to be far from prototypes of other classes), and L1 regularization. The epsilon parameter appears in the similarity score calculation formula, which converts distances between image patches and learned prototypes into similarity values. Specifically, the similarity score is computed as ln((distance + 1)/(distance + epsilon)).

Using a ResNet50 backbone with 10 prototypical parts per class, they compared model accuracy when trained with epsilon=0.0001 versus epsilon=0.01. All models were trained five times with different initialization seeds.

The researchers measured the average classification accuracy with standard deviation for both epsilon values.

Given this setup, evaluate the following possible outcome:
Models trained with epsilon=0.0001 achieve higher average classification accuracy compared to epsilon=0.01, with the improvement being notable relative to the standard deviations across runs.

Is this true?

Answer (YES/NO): NO